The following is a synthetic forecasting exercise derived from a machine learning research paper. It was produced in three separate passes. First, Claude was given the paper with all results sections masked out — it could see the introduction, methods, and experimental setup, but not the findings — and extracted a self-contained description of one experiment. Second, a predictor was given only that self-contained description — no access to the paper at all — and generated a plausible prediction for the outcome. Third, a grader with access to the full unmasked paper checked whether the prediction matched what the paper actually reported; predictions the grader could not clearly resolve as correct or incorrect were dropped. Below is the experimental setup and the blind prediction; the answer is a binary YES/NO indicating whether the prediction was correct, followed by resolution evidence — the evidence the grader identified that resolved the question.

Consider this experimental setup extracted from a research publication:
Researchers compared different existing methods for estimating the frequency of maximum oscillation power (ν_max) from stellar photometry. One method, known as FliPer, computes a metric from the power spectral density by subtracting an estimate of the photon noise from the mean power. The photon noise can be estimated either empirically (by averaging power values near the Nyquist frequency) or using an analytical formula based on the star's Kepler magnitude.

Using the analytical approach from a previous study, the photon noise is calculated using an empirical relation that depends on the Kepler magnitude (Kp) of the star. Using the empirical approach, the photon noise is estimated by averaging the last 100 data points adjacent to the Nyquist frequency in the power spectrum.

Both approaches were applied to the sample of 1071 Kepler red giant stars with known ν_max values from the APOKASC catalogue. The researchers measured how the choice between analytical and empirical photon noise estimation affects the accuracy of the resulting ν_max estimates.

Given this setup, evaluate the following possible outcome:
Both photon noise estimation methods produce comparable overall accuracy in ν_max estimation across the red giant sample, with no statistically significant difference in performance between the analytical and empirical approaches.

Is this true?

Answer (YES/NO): NO